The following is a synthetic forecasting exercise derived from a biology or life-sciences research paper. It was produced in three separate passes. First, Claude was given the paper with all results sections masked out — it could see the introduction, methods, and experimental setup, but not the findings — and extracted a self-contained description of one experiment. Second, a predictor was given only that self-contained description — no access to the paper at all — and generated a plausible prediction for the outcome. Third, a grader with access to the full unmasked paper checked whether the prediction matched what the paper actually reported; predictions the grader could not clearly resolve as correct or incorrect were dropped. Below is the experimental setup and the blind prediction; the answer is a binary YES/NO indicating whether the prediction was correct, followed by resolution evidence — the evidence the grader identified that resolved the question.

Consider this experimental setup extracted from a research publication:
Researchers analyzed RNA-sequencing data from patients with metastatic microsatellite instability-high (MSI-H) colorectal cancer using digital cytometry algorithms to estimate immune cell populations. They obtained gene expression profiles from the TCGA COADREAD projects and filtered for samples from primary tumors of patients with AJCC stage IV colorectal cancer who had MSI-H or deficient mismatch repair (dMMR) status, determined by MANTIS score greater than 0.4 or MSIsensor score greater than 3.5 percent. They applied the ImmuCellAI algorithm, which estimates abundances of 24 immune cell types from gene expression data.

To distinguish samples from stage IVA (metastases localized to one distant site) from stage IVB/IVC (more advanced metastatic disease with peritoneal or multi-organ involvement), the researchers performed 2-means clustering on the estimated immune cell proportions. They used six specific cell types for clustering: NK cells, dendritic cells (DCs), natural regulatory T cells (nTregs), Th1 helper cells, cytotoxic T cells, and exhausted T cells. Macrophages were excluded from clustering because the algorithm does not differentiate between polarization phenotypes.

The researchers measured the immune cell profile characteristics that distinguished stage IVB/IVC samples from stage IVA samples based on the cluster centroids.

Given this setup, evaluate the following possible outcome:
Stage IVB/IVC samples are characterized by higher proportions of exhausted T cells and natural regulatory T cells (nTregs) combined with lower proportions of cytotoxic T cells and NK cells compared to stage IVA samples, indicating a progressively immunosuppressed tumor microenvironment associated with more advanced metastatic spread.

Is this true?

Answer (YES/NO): NO